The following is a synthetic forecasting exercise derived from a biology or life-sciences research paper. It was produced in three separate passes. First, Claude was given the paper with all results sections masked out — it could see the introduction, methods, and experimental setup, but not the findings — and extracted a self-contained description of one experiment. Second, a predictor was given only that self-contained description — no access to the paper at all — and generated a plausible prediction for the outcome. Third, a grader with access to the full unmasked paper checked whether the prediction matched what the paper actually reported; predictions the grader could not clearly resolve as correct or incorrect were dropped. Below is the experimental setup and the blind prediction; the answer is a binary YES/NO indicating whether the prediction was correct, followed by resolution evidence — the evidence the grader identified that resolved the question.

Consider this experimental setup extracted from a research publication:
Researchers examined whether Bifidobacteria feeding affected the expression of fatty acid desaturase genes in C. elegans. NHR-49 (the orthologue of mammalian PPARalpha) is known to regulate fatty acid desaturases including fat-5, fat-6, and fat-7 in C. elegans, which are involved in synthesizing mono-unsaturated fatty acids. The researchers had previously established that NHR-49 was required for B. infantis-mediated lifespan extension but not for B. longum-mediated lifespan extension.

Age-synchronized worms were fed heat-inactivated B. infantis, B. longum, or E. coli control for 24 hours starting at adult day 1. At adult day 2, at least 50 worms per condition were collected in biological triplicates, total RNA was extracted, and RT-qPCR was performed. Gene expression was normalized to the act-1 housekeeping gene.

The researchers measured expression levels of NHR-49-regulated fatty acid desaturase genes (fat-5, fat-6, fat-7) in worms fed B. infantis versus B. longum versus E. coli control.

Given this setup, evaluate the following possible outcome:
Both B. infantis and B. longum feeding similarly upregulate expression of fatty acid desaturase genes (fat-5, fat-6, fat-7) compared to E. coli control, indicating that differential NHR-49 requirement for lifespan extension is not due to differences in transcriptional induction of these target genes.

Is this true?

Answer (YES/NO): NO